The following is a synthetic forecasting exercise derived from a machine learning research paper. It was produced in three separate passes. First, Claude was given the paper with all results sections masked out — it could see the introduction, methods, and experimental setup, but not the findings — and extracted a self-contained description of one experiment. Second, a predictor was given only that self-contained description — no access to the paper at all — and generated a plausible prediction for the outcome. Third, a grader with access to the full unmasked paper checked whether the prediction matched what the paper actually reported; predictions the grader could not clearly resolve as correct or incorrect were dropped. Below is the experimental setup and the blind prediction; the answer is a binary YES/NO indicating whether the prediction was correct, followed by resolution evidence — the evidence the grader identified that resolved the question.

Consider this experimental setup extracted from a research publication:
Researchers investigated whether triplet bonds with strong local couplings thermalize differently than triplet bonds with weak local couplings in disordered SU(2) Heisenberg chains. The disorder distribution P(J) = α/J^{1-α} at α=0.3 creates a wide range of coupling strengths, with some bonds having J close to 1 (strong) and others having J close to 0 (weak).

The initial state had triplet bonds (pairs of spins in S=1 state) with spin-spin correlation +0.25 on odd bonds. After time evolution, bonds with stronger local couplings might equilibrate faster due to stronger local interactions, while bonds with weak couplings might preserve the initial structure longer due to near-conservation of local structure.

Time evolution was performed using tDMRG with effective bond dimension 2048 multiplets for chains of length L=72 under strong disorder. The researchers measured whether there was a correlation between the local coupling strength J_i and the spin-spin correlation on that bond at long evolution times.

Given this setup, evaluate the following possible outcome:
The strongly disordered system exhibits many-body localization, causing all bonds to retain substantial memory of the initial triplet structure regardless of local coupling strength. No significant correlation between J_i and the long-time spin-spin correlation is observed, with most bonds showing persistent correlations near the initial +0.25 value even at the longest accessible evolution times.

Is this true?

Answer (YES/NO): NO